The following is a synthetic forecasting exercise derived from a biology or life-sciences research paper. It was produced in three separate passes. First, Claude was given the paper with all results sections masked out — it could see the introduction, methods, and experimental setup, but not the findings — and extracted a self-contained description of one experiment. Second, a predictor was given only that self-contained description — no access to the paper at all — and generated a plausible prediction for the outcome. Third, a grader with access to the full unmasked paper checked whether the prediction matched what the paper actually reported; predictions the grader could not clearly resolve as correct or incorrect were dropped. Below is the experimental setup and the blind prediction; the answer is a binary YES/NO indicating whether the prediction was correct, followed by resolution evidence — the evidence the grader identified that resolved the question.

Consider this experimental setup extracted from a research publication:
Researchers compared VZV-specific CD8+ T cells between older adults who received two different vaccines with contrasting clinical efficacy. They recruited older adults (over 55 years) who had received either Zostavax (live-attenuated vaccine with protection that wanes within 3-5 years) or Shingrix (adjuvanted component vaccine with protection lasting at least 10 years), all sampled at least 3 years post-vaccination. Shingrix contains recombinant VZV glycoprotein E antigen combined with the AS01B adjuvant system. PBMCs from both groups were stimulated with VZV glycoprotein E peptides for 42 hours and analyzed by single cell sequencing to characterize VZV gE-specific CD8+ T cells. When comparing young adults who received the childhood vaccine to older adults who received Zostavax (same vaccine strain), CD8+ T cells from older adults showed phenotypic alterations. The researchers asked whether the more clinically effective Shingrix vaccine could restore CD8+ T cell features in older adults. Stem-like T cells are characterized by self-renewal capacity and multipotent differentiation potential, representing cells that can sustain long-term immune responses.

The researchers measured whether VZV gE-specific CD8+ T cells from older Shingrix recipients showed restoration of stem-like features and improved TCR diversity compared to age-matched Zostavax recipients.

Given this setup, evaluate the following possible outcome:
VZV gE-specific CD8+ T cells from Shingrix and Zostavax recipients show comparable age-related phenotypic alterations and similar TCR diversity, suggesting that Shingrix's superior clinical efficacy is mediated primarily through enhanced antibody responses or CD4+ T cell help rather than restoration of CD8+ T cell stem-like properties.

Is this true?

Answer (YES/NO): YES